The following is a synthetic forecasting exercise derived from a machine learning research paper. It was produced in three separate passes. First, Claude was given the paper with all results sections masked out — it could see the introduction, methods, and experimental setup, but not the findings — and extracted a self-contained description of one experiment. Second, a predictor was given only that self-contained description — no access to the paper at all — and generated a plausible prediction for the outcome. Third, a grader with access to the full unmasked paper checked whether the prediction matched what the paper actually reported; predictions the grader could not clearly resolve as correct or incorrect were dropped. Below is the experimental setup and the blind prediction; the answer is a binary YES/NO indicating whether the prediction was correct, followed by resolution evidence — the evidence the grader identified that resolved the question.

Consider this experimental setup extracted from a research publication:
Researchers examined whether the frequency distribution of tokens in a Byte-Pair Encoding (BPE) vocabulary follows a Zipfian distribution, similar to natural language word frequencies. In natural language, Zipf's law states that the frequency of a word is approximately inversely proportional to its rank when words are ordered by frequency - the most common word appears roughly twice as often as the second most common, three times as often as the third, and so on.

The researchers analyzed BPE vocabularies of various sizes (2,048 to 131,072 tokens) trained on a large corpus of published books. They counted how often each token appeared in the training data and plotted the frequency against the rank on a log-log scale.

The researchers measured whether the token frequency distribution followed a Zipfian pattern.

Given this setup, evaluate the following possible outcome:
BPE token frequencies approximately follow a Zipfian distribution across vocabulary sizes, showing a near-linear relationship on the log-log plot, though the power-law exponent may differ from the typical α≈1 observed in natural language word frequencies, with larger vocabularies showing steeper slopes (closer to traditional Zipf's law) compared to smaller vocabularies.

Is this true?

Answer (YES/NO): NO